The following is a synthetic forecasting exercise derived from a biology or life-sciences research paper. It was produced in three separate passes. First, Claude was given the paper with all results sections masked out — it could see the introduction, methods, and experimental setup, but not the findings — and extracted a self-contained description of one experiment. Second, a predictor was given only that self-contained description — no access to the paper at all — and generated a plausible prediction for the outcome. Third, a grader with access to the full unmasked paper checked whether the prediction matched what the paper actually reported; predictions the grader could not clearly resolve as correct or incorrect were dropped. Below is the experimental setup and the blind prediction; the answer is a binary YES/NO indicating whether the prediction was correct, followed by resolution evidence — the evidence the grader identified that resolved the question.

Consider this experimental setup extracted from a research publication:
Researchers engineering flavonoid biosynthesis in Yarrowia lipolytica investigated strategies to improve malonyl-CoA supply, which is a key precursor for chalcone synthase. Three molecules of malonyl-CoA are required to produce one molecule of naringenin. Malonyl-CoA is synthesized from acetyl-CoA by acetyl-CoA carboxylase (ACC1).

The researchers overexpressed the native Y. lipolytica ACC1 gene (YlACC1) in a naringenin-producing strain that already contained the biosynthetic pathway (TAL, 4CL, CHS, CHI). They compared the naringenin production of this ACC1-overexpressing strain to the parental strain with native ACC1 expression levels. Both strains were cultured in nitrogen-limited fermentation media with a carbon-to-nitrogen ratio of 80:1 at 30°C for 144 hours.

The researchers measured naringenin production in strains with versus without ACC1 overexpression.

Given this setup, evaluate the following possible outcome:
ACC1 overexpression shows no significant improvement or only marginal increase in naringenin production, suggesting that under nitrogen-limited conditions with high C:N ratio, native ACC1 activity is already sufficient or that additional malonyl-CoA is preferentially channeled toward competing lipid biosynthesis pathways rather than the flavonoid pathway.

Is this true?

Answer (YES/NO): NO